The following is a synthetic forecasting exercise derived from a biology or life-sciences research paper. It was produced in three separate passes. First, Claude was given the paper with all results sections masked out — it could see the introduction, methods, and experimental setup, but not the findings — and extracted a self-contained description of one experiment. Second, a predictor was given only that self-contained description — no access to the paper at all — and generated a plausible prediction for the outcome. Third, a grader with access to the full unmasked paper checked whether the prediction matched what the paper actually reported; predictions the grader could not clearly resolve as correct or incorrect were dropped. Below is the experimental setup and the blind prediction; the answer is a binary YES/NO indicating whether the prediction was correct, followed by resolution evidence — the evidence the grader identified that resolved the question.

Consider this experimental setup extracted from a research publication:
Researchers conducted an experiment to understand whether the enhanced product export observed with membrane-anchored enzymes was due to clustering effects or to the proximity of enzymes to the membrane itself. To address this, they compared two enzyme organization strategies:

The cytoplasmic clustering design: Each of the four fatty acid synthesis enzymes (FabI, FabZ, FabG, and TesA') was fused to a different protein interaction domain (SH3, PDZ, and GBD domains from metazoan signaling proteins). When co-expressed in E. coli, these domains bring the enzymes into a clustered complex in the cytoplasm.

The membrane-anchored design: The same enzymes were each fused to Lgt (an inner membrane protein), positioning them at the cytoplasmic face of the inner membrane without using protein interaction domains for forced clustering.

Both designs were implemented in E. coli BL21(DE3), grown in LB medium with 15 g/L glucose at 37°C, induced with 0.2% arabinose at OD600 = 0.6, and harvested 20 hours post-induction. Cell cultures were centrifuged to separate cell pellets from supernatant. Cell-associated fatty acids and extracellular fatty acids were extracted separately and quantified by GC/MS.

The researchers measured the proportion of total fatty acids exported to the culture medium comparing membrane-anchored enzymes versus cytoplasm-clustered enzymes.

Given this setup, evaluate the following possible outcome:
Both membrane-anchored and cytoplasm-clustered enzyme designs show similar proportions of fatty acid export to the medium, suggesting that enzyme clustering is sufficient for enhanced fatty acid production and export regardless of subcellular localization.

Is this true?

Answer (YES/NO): NO